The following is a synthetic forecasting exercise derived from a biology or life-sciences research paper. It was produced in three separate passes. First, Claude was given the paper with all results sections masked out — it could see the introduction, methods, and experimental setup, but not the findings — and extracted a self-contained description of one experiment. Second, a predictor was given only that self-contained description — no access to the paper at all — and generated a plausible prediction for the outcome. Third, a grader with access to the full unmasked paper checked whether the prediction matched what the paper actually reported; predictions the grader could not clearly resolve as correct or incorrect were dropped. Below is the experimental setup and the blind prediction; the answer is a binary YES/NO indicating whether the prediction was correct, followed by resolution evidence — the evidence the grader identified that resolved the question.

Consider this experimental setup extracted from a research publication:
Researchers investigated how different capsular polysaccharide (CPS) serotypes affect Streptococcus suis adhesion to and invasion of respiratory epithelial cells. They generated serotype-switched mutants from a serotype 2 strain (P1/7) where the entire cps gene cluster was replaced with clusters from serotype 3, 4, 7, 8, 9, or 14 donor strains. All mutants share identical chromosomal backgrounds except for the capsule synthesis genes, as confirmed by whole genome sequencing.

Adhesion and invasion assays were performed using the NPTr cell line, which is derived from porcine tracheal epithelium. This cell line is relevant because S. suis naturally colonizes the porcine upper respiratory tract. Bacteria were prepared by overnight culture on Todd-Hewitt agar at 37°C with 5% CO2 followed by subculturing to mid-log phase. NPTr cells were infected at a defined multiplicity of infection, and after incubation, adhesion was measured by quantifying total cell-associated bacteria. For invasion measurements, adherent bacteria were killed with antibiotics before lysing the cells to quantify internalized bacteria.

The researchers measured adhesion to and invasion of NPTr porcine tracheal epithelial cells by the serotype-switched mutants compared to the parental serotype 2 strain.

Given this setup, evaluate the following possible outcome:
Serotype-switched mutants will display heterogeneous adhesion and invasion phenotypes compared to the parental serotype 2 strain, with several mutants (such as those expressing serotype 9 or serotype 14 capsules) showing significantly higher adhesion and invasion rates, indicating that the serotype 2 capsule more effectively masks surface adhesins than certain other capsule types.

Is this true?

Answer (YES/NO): NO